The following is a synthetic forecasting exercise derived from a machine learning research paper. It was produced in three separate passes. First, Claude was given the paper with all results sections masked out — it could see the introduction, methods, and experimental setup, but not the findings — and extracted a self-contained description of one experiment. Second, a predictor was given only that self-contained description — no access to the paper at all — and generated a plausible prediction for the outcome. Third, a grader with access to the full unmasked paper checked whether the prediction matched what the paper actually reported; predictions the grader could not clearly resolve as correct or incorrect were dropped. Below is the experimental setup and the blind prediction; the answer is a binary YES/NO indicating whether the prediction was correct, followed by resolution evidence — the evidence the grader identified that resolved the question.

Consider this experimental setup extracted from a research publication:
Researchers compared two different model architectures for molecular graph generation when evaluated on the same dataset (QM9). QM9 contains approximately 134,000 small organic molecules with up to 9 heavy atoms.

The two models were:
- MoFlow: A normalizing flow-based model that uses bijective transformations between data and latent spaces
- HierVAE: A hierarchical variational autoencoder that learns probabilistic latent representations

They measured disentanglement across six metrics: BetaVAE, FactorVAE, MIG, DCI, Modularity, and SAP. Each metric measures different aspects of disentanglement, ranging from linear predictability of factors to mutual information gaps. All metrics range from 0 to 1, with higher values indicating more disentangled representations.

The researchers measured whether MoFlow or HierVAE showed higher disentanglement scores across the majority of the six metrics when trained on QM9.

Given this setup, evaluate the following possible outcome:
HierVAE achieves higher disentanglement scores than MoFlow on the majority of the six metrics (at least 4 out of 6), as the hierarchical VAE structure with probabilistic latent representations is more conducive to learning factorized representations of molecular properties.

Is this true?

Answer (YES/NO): NO